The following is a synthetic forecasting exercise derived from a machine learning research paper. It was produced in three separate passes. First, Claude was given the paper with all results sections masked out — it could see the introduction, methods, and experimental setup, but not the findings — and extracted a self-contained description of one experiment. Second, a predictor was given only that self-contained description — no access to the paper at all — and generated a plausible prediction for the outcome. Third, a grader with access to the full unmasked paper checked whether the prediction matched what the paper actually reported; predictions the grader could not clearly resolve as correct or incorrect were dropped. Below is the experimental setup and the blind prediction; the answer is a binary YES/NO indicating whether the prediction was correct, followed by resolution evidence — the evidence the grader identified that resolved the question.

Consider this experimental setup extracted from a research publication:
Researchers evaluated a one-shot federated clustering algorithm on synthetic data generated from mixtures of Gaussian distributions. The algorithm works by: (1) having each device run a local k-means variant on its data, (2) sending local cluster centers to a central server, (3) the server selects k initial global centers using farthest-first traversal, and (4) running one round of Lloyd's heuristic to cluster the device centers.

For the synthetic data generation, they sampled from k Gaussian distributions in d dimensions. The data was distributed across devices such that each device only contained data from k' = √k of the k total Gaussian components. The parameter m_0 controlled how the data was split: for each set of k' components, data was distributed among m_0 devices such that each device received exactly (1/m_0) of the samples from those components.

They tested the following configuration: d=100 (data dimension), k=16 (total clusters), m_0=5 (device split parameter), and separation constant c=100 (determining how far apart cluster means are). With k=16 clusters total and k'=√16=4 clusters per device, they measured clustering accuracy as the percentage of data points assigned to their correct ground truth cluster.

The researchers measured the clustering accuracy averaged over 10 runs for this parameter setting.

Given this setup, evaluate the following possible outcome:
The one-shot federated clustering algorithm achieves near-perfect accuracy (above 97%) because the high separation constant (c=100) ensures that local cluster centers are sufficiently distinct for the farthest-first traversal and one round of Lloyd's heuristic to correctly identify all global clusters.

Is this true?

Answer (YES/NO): YES